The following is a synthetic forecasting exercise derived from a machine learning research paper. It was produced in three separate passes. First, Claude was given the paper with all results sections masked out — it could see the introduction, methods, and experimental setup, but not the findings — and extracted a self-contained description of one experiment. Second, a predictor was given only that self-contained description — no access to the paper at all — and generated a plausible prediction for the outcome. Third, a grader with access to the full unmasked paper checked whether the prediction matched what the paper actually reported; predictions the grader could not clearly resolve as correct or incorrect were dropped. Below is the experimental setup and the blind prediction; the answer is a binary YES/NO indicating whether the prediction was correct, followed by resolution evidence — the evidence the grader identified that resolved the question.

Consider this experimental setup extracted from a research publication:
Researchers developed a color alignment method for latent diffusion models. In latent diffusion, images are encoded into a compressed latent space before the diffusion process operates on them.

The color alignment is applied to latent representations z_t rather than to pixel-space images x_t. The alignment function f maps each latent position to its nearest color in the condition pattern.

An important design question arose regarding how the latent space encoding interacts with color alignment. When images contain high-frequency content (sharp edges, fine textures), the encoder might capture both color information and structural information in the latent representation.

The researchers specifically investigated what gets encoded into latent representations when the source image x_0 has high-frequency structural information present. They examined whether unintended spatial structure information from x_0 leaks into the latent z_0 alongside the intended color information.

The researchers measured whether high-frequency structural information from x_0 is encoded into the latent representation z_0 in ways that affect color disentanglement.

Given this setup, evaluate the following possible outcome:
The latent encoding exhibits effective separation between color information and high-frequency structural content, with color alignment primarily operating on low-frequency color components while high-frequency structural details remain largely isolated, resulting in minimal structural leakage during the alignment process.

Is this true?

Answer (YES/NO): NO